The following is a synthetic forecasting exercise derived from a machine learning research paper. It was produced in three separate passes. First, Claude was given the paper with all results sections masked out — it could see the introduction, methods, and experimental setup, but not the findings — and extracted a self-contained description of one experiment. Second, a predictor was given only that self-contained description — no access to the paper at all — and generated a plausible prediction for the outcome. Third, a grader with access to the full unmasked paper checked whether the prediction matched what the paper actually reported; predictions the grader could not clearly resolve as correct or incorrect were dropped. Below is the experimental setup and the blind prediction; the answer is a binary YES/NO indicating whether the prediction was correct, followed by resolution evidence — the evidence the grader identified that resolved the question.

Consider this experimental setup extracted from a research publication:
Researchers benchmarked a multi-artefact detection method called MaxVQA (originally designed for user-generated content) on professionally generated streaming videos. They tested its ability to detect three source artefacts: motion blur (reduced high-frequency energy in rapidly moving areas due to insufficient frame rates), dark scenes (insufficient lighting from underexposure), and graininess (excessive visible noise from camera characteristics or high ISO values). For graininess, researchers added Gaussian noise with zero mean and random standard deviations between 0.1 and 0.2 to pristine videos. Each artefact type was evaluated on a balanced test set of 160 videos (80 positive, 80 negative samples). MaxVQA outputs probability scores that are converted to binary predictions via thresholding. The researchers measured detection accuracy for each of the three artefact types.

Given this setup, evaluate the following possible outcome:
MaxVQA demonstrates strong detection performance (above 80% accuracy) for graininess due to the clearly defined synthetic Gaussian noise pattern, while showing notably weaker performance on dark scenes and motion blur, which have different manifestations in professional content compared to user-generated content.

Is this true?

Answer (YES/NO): NO